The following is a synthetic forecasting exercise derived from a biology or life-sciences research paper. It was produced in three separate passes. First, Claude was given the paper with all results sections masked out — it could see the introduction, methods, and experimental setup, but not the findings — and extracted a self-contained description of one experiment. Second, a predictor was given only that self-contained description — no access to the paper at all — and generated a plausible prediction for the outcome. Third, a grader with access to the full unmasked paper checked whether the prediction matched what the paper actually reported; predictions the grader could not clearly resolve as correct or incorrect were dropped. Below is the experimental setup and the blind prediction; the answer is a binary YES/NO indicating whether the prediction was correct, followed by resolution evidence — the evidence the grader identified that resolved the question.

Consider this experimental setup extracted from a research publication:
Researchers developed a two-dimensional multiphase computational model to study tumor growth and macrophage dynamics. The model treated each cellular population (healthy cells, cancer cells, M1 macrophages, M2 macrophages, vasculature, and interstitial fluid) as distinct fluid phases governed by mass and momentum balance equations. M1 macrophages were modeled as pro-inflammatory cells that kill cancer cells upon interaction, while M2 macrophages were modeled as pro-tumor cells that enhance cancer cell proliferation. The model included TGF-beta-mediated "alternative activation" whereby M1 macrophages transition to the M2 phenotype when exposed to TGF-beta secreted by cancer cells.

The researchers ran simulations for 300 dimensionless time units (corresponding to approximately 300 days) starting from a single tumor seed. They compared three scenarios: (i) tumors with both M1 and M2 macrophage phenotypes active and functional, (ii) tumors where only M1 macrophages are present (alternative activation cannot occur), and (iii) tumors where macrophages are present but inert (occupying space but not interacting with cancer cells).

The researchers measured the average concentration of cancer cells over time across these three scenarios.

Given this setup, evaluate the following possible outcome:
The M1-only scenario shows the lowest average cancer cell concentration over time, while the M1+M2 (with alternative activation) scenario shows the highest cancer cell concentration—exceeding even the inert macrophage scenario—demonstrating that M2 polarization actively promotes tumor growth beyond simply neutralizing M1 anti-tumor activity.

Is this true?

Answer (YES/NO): YES